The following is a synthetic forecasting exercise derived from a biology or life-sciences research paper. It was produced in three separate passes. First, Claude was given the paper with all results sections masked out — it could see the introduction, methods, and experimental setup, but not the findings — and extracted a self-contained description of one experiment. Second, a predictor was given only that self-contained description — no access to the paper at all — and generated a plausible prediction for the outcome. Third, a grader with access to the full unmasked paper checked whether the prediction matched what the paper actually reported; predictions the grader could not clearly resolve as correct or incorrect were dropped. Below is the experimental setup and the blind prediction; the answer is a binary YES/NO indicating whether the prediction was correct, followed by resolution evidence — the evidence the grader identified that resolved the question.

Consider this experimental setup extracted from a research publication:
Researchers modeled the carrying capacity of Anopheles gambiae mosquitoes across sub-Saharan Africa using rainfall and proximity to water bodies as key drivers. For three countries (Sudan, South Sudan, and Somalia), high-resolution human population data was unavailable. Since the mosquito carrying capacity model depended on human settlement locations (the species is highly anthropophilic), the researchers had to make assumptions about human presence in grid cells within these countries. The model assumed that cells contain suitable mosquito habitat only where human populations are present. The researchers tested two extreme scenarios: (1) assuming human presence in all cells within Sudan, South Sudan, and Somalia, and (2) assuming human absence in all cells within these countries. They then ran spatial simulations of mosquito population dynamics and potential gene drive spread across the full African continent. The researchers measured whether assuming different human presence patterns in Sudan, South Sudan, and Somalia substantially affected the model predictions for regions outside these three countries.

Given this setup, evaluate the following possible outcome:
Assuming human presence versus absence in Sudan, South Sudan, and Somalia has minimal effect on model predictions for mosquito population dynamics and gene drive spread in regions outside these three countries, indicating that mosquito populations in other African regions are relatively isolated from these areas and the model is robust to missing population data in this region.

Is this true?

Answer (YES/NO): YES